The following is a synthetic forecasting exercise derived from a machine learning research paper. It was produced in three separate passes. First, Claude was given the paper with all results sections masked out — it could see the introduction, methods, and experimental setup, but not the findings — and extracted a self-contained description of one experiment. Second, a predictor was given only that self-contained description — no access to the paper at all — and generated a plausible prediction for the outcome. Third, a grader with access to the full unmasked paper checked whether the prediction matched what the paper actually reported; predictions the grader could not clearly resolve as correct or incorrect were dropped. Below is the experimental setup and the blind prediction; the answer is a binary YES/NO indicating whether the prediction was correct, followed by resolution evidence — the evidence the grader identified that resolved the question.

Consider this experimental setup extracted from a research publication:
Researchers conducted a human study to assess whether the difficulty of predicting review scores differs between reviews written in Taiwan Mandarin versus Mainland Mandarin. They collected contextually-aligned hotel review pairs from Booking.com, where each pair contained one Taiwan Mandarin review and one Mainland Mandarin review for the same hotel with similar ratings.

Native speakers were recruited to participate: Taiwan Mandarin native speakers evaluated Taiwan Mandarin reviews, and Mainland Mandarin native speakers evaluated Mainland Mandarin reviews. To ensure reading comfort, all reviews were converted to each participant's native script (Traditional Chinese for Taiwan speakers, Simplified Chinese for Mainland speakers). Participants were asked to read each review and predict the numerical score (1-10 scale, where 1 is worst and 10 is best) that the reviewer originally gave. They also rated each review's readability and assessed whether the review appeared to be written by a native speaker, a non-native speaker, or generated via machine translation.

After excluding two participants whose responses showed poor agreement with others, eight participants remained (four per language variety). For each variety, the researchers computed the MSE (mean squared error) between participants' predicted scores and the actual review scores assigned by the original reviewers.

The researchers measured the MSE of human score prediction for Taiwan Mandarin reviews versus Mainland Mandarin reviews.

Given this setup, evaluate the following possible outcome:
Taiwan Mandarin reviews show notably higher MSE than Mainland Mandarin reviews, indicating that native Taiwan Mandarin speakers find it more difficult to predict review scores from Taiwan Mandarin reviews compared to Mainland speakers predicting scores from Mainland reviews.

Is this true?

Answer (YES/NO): YES